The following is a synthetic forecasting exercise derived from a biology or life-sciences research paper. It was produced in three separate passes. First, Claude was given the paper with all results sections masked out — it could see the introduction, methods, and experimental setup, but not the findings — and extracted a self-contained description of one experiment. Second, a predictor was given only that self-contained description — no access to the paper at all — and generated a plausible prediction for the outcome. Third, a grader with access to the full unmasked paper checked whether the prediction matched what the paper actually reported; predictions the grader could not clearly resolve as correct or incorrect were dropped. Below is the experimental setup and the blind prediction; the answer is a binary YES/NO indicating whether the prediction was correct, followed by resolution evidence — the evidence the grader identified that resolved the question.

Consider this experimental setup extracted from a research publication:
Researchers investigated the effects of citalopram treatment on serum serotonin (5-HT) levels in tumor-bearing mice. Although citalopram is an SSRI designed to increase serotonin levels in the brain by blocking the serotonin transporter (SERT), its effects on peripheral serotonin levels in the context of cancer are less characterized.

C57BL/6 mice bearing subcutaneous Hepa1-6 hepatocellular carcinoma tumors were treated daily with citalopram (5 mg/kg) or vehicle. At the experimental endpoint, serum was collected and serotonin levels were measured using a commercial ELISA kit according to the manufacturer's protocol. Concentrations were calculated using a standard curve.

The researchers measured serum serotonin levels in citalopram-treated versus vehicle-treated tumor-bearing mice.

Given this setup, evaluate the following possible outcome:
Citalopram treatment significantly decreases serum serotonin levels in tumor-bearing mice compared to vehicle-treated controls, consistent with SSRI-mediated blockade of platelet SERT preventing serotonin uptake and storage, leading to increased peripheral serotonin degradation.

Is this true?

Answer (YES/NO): NO